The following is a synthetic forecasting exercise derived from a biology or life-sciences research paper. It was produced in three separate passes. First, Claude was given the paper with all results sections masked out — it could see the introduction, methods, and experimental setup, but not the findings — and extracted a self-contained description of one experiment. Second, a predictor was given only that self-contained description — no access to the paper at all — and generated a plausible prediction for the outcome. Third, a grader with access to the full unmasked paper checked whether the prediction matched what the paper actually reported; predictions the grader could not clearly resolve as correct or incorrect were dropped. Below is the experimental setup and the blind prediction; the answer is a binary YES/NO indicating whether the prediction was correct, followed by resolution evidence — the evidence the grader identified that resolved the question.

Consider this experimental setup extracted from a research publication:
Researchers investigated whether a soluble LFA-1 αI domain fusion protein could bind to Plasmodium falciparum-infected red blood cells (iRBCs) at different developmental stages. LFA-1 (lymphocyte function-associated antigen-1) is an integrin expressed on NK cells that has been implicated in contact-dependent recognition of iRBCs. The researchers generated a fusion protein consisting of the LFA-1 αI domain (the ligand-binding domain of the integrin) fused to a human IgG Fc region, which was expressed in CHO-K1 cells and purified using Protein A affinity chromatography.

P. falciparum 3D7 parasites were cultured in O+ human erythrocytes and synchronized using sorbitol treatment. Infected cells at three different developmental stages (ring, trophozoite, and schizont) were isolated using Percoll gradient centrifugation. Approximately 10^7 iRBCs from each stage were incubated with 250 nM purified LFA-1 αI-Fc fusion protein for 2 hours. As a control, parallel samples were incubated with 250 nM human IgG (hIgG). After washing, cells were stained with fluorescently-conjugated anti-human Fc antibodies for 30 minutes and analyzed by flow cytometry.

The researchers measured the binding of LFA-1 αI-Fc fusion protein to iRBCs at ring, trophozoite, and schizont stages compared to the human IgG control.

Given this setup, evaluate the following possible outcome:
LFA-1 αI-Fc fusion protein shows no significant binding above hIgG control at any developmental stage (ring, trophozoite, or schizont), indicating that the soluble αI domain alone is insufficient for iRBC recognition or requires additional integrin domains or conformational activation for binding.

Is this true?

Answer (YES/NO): NO